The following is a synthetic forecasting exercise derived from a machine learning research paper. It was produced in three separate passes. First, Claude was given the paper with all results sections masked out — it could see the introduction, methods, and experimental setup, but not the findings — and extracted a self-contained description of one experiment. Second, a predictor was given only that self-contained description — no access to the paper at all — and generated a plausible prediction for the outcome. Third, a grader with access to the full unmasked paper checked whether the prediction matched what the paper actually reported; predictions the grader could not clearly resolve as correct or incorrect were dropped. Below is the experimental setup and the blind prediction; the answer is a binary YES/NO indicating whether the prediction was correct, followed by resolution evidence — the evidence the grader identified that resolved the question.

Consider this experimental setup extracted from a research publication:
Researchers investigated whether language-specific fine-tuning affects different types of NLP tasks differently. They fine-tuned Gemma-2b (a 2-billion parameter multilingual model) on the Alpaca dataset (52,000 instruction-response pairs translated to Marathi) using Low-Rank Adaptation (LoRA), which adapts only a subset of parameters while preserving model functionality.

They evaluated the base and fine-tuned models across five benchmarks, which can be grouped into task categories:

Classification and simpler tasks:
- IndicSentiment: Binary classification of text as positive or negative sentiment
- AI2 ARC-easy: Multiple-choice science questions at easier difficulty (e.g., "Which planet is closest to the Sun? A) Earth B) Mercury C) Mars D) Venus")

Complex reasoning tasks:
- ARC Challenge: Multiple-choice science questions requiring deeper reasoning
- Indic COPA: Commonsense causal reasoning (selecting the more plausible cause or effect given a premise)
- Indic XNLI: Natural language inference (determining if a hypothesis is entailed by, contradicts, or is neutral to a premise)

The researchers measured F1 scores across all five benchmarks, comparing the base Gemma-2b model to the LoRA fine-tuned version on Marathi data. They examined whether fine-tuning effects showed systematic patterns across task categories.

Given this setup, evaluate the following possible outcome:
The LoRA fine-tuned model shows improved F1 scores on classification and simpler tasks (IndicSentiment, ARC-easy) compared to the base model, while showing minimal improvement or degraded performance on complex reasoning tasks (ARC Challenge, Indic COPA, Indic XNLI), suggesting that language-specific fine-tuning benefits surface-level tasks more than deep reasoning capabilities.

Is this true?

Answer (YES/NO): YES